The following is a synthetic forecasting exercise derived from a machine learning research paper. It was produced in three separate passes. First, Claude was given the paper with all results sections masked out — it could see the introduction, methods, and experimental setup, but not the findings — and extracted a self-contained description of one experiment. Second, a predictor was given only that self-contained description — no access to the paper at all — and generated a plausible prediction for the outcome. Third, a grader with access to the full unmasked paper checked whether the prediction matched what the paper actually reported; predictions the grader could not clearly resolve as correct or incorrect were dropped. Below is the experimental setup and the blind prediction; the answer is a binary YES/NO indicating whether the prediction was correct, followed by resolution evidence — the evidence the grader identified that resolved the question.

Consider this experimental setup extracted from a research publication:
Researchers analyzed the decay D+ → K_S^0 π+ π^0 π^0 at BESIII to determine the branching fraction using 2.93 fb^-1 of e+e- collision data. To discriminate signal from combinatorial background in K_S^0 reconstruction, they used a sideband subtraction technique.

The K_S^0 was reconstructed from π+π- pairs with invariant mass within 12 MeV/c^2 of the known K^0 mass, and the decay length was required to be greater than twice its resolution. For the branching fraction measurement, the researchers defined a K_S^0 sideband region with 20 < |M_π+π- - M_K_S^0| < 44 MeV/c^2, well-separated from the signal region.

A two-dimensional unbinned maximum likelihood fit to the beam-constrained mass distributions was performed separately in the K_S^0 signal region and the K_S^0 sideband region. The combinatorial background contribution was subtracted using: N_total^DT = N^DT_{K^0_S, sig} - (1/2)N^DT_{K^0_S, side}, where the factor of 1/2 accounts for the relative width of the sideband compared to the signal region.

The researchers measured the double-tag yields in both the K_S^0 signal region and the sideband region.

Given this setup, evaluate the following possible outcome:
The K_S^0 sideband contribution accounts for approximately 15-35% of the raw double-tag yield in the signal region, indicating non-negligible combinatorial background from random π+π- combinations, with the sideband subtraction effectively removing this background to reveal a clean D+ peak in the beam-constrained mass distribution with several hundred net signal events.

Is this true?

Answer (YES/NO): NO